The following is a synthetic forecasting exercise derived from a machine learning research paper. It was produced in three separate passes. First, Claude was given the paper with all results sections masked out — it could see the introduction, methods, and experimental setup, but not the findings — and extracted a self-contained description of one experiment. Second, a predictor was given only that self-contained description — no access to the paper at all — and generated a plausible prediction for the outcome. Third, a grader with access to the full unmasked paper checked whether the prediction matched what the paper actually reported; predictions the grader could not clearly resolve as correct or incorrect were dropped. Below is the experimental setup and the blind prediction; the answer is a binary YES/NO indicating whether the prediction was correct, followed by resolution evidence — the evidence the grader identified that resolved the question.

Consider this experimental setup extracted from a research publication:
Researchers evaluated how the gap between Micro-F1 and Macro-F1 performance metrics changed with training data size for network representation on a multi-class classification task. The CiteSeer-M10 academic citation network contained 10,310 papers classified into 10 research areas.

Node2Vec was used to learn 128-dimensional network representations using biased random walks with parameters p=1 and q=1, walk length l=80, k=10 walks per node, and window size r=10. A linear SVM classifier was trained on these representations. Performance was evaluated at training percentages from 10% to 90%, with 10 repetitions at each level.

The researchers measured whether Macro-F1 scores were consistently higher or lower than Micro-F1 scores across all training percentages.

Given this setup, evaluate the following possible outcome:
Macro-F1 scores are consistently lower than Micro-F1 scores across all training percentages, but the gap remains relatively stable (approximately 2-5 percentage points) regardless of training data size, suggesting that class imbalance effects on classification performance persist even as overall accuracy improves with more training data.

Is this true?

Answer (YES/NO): NO